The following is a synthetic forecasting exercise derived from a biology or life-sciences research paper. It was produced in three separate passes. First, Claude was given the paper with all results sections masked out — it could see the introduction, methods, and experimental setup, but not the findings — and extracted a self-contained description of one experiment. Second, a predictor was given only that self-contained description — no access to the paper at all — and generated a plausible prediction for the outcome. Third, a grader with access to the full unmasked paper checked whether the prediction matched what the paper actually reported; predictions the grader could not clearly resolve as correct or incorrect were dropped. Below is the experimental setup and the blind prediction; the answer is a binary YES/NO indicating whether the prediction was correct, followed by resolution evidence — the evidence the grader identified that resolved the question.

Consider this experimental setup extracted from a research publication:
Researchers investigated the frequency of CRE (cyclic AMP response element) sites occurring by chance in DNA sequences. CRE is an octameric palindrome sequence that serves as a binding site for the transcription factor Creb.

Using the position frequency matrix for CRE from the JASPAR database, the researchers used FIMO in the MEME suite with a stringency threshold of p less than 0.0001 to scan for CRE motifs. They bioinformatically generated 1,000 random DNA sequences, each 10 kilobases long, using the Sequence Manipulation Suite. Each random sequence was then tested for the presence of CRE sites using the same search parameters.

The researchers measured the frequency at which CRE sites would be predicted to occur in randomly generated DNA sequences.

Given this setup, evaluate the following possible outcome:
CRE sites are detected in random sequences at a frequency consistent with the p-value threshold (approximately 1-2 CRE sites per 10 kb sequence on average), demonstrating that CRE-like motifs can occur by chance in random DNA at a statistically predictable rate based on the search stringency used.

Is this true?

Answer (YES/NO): YES